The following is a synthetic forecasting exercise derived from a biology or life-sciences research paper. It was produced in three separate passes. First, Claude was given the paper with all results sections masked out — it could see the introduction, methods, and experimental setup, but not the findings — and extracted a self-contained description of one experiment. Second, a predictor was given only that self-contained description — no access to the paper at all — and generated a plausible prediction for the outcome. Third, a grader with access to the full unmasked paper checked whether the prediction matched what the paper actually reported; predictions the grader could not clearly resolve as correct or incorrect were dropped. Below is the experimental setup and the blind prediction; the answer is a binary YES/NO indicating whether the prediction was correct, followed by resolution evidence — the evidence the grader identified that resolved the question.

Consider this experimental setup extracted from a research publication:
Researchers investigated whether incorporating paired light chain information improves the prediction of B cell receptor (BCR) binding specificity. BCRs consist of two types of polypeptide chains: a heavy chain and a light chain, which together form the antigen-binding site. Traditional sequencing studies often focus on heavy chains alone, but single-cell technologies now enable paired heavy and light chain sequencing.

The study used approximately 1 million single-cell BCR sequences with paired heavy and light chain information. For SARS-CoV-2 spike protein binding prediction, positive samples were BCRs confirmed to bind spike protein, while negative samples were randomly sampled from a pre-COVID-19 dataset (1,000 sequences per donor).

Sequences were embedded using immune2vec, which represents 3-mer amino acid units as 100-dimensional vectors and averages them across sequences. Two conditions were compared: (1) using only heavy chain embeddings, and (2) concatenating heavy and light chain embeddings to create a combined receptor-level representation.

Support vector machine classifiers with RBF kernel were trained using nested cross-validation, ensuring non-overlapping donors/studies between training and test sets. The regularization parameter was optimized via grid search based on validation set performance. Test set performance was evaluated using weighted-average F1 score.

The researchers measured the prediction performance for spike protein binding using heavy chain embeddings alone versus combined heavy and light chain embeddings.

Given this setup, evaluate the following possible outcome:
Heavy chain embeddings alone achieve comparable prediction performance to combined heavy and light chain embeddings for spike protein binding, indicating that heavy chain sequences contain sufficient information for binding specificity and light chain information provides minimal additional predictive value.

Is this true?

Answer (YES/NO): NO